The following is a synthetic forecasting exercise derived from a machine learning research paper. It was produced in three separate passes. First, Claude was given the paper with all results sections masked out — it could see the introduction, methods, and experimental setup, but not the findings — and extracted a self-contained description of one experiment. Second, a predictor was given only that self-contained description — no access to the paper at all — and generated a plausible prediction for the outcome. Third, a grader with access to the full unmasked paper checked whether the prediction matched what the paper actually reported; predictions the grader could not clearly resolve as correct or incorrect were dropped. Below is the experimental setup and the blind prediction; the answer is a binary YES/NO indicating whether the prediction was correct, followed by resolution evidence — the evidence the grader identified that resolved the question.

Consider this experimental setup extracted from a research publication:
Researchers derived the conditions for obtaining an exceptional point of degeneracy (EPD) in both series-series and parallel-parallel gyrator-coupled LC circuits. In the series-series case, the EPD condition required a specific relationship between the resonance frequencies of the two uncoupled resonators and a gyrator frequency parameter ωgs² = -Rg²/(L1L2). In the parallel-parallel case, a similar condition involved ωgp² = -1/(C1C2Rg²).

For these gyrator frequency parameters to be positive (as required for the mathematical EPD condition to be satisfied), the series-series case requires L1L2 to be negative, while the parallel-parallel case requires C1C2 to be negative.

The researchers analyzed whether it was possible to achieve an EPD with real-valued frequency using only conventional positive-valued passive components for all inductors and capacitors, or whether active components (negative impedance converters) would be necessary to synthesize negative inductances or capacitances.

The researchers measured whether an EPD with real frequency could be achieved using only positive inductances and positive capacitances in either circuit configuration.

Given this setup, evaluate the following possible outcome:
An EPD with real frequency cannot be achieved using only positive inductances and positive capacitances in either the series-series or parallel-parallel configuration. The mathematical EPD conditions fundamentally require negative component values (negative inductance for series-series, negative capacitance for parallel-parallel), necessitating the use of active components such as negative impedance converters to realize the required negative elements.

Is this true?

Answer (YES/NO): YES